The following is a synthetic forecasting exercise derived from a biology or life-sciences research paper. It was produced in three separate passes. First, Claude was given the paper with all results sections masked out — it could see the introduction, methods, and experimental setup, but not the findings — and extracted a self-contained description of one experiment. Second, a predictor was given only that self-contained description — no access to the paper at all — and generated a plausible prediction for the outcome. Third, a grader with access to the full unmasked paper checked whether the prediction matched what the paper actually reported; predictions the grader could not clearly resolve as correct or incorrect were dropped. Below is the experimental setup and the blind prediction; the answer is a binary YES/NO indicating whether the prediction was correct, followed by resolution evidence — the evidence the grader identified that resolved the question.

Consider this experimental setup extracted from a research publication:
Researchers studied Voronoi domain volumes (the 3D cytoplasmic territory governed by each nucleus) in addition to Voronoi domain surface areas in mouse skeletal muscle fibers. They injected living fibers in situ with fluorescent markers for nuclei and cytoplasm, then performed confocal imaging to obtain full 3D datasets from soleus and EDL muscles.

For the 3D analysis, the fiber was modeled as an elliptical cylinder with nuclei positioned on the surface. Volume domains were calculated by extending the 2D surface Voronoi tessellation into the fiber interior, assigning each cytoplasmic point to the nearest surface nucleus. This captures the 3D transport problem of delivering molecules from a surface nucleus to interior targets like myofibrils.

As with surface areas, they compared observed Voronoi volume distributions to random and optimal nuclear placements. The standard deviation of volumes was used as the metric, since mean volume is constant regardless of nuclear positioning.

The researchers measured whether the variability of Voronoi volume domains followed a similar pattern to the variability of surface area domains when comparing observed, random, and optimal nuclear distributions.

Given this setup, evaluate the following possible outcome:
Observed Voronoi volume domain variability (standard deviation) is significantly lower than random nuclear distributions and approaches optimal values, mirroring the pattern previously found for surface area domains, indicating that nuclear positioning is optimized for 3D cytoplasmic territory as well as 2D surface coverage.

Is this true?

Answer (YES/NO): NO